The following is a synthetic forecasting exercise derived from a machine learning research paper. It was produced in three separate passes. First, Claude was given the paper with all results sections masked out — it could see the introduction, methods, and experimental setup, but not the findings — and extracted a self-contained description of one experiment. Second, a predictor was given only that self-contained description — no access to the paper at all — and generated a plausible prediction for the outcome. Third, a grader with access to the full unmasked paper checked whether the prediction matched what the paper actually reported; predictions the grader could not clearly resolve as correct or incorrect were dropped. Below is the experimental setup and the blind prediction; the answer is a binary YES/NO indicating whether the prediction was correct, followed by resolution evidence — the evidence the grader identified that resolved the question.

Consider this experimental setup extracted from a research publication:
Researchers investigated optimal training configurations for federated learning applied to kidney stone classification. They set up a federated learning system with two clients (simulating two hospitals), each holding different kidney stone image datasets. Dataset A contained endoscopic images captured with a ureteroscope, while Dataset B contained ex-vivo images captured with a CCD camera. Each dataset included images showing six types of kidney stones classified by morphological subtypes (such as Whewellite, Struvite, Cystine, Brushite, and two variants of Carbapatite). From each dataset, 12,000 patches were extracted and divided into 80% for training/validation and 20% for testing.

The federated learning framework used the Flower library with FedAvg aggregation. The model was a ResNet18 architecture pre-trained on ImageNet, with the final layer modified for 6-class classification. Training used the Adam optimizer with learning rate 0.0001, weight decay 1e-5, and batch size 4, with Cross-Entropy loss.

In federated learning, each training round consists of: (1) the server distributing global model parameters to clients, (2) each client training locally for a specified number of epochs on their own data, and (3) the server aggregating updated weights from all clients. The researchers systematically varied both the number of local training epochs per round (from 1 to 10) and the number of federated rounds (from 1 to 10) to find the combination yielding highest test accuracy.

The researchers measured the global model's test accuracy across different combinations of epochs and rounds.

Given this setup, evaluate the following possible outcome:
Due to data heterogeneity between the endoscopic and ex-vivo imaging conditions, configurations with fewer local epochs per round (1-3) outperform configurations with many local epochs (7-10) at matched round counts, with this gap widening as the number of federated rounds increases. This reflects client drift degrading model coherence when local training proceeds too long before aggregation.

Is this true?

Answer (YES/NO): NO